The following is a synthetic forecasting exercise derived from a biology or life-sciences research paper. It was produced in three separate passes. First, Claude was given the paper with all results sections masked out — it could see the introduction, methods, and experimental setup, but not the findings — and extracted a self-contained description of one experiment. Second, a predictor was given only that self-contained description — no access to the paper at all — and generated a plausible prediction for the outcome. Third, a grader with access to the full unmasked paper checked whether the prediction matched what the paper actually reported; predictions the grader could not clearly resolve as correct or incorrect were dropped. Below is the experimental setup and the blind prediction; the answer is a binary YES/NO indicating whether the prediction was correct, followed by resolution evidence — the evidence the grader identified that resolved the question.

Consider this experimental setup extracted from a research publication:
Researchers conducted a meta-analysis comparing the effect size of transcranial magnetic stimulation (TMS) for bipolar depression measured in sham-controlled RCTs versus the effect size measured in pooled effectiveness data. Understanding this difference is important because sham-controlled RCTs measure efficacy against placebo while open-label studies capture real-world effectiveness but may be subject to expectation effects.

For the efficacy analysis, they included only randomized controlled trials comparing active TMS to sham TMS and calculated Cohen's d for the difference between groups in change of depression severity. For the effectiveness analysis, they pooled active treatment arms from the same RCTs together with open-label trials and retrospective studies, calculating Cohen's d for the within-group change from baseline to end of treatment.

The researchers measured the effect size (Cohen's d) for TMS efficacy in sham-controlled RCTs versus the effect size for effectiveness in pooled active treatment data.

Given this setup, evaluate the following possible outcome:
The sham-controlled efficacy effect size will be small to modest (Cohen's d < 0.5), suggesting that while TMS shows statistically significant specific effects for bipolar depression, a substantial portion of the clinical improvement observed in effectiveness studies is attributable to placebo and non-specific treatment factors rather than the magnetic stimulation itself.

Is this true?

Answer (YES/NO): YES